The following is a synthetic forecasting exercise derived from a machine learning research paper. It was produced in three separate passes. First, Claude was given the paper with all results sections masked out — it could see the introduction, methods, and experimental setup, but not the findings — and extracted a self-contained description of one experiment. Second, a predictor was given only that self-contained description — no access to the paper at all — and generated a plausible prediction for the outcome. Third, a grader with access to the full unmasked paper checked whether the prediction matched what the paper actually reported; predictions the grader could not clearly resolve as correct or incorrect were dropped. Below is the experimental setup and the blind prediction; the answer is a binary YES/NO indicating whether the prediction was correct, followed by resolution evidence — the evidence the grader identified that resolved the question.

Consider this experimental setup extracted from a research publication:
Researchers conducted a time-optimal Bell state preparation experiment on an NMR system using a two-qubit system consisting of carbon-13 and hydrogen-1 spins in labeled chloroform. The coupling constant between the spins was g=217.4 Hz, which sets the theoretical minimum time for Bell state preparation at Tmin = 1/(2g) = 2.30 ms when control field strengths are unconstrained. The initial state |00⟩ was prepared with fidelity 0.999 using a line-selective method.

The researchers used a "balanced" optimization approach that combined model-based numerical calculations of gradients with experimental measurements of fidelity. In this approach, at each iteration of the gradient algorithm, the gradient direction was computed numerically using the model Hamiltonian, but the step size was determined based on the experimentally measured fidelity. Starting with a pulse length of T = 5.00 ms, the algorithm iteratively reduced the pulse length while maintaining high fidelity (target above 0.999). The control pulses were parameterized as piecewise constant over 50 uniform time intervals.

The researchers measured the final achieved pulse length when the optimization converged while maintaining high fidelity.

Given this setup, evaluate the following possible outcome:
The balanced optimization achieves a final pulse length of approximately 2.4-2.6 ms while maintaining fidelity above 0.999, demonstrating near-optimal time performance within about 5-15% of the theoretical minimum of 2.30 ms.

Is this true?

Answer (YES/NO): NO